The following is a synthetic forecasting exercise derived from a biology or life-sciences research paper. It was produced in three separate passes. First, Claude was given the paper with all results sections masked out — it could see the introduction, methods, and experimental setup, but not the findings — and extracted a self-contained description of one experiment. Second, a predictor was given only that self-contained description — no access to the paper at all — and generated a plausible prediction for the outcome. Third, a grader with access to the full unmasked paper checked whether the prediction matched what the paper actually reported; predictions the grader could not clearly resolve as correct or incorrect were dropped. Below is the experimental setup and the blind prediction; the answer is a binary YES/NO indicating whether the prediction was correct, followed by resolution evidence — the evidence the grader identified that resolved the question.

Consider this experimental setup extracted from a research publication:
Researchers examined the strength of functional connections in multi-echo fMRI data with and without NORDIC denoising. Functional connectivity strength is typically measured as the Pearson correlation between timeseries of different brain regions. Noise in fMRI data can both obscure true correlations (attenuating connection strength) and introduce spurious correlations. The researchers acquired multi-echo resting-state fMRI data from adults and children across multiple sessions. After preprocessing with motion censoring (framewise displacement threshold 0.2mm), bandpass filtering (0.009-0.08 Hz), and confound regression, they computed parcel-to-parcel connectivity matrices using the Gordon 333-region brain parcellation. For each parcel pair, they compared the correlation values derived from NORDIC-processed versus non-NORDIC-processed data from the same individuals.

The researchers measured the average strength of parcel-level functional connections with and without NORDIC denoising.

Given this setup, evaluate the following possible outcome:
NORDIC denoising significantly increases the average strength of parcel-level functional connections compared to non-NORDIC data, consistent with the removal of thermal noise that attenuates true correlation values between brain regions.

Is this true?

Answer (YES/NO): YES